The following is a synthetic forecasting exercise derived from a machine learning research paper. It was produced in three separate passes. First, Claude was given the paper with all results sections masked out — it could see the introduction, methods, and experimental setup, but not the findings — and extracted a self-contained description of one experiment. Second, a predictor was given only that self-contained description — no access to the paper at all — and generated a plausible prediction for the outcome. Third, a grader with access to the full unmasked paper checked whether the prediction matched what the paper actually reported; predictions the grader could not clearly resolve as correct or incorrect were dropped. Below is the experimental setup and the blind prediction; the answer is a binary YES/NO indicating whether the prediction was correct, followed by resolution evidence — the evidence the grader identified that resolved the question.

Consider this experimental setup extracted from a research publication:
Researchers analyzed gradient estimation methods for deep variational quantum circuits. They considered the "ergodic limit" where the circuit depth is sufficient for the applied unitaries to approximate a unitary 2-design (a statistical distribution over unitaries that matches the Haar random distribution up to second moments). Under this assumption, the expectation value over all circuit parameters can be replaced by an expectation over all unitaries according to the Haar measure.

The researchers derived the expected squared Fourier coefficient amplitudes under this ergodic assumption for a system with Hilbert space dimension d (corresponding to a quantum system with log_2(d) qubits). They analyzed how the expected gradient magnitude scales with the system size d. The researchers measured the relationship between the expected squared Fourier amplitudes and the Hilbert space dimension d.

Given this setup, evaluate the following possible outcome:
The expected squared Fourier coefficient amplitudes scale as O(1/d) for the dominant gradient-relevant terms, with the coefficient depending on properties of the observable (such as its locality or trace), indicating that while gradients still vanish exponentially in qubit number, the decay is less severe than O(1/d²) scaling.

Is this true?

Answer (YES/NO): YES